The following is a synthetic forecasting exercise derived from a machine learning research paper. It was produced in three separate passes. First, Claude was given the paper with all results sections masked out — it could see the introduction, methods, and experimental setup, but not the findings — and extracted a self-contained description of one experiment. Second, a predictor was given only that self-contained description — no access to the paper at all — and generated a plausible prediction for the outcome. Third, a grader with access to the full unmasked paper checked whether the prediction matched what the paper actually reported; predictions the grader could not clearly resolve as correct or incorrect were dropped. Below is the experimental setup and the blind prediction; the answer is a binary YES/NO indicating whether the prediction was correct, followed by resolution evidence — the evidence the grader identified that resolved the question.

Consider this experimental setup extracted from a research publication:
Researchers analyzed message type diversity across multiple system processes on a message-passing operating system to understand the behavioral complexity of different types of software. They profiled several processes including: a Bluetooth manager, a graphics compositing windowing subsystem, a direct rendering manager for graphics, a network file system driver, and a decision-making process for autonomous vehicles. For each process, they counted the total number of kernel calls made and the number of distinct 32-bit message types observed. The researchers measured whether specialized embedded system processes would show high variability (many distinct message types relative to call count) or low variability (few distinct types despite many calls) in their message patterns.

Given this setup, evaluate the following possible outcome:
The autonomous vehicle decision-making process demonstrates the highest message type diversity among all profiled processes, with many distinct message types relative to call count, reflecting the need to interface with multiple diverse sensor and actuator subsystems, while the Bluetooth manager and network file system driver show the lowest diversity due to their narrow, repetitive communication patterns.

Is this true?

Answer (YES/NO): NO